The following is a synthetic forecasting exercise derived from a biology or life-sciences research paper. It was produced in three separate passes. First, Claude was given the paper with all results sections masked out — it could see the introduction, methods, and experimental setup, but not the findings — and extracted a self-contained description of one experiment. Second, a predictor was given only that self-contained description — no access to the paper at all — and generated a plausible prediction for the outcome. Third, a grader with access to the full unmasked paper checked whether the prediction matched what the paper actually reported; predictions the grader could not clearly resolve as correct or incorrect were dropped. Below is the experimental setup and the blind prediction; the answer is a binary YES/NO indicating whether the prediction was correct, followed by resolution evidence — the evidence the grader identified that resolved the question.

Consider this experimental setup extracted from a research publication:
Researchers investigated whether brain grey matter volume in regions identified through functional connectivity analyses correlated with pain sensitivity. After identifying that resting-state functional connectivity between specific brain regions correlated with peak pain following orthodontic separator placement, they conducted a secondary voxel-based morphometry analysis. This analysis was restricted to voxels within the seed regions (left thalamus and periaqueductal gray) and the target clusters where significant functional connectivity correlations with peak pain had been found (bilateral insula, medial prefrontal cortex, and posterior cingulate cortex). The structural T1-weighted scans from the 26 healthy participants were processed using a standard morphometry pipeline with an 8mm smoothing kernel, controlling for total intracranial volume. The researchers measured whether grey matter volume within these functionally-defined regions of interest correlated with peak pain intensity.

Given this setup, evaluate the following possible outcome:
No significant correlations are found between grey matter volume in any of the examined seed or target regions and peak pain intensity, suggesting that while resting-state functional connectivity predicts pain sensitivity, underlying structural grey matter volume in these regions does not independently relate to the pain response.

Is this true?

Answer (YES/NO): YES